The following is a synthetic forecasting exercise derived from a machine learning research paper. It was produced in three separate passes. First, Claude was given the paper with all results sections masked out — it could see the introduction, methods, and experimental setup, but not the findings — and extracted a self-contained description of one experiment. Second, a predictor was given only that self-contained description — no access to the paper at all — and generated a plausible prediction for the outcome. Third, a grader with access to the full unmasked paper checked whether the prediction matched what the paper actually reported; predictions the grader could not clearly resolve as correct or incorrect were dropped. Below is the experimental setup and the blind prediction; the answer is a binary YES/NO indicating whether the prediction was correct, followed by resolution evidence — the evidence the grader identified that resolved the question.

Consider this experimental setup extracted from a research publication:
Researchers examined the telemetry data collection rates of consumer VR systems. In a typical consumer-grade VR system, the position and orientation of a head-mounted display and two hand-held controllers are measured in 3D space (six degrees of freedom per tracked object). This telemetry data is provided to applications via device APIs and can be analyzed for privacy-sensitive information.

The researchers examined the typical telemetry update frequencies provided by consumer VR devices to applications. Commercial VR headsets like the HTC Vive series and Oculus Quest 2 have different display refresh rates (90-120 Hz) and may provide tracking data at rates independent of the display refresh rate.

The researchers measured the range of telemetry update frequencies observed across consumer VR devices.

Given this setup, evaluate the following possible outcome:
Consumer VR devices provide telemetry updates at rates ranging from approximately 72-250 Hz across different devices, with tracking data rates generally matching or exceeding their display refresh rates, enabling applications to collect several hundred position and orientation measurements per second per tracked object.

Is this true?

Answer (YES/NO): NO